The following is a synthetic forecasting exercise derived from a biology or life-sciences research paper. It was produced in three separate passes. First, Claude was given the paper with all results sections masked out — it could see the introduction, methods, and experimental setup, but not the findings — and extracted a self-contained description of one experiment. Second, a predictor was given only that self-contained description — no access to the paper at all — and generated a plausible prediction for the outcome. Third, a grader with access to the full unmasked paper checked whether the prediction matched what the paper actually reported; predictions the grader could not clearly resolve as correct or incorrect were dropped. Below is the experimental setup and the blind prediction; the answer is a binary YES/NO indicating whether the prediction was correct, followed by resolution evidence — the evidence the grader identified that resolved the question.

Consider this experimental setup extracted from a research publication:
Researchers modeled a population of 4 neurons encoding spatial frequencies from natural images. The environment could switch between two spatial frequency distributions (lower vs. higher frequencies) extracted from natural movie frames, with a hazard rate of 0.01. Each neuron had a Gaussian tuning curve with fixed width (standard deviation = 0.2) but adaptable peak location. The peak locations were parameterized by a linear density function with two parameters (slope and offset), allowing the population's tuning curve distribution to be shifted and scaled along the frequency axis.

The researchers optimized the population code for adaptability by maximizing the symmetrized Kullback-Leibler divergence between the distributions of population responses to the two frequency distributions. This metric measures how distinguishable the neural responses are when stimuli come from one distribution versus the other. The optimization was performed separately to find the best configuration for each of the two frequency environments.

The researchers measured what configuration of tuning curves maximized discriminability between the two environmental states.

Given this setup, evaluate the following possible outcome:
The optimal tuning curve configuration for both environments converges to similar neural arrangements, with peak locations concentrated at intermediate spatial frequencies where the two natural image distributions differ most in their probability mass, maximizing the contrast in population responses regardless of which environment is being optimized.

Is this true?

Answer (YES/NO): NO